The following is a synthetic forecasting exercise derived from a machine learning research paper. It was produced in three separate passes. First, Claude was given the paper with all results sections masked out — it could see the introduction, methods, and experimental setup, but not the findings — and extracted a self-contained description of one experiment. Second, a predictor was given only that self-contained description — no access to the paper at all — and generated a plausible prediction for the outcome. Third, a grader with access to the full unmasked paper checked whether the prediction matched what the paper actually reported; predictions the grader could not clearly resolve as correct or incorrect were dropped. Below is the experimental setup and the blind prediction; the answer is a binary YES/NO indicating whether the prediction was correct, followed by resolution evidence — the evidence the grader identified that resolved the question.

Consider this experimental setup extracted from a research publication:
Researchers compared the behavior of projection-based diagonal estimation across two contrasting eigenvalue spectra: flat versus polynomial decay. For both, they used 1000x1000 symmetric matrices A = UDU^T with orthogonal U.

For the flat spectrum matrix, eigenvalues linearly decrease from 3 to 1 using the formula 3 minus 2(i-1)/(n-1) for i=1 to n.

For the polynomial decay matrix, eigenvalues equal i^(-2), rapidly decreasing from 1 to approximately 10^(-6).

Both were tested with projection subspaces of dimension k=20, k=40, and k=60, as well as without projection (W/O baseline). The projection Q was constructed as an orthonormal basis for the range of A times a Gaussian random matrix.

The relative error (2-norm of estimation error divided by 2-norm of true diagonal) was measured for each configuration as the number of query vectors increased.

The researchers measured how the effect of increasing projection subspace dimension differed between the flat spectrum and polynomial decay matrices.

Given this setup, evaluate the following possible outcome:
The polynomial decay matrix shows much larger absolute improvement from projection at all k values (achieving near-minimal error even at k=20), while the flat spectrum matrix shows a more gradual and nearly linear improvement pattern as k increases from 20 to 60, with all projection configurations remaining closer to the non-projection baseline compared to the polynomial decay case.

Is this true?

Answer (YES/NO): NO